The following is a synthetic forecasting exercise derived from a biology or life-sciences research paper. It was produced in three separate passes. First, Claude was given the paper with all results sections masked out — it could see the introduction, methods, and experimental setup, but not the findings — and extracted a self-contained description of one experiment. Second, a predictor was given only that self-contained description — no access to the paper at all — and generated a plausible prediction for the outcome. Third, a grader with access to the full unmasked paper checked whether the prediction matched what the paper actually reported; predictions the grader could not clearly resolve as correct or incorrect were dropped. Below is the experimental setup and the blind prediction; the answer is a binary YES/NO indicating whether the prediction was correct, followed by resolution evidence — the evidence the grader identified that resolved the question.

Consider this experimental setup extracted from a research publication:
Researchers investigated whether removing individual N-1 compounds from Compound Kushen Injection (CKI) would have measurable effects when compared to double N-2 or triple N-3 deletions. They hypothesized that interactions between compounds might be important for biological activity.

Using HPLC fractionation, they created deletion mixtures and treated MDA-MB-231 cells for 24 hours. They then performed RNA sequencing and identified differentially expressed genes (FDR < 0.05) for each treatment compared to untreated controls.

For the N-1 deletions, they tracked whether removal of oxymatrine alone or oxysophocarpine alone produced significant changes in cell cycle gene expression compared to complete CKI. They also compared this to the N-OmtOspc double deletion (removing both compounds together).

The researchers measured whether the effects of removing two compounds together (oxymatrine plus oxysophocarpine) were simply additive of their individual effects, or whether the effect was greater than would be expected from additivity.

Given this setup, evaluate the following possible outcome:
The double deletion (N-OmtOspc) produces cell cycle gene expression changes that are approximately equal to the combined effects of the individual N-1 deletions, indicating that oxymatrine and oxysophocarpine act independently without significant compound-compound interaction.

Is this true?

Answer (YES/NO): NO